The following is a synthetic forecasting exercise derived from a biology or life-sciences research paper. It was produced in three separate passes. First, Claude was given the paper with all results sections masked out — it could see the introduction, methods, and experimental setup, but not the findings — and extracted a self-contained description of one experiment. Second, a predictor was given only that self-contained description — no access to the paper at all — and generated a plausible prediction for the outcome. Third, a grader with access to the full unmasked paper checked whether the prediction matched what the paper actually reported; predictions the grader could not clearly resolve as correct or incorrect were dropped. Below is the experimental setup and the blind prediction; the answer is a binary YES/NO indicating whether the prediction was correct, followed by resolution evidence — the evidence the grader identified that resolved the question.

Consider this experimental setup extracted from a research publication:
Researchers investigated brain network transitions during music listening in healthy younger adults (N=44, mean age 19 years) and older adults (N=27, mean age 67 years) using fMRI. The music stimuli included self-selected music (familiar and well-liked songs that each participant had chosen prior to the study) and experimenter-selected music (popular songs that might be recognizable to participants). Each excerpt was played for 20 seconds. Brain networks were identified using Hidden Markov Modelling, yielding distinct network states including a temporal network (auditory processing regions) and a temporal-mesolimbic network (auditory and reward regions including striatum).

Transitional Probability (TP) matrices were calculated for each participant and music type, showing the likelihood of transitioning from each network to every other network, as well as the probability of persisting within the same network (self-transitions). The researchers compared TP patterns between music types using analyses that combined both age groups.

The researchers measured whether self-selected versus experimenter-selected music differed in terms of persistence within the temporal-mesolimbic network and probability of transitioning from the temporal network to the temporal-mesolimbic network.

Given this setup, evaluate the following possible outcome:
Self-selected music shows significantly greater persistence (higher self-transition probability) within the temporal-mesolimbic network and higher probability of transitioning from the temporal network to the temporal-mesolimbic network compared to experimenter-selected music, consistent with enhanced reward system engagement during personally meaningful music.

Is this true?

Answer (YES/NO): YES